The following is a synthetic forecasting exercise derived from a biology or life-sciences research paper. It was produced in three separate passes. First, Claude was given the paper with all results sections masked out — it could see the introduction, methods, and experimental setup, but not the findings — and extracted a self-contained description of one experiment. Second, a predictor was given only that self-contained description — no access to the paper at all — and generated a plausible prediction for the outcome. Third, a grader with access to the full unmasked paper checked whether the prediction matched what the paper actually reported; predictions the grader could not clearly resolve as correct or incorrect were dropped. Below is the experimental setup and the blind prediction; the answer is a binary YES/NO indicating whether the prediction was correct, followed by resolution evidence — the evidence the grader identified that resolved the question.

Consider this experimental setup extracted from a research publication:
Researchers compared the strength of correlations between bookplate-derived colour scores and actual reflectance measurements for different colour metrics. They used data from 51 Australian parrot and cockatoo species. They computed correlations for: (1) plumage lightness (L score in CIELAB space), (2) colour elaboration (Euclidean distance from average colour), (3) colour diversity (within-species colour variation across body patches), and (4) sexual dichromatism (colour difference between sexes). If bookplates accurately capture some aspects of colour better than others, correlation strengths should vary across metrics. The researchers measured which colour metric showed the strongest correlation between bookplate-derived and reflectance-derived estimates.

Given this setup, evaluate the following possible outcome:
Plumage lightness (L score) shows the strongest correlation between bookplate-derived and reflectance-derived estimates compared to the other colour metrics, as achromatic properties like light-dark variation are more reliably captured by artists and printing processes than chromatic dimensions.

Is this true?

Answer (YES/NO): YES